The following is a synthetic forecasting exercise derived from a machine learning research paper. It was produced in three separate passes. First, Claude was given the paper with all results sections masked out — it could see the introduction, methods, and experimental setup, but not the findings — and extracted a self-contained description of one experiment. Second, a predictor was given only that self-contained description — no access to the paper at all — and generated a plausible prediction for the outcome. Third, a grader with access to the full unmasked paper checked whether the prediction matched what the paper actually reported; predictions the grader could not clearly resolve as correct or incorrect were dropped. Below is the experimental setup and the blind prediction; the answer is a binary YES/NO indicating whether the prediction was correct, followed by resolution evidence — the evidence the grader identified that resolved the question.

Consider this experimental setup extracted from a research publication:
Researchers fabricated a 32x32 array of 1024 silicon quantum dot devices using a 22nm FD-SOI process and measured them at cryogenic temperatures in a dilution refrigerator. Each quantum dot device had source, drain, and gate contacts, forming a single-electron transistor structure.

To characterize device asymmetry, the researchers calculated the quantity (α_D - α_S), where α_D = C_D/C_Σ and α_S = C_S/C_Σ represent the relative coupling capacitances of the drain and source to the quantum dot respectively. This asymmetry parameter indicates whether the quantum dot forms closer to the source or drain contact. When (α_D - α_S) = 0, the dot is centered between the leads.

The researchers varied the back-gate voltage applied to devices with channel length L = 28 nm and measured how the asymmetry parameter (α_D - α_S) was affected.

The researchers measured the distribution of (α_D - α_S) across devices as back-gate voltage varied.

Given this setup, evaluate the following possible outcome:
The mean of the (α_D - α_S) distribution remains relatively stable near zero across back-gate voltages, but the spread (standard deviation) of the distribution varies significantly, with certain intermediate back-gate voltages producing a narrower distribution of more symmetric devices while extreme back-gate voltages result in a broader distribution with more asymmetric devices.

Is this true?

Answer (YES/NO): NO